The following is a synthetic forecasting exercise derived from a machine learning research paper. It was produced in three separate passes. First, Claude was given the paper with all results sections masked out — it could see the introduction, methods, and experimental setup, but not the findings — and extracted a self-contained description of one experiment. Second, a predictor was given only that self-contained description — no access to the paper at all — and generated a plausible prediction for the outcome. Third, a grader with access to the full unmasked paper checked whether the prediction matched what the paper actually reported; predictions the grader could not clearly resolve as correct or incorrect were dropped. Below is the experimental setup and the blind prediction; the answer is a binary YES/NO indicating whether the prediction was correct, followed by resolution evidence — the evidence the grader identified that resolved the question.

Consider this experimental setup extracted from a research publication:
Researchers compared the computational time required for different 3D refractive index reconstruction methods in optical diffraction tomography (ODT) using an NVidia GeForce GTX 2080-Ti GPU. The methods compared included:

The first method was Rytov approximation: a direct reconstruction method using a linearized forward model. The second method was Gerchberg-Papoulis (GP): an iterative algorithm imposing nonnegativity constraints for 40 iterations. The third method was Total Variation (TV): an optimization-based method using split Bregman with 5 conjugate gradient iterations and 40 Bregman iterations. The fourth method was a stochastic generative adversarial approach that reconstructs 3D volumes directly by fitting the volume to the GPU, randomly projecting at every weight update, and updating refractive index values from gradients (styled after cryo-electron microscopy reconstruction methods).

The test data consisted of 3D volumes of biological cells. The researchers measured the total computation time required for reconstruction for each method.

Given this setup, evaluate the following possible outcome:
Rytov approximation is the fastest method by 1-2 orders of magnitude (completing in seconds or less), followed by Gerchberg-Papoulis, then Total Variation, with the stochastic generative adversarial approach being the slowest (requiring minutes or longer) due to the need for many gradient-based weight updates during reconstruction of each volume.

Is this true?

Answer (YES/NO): YES